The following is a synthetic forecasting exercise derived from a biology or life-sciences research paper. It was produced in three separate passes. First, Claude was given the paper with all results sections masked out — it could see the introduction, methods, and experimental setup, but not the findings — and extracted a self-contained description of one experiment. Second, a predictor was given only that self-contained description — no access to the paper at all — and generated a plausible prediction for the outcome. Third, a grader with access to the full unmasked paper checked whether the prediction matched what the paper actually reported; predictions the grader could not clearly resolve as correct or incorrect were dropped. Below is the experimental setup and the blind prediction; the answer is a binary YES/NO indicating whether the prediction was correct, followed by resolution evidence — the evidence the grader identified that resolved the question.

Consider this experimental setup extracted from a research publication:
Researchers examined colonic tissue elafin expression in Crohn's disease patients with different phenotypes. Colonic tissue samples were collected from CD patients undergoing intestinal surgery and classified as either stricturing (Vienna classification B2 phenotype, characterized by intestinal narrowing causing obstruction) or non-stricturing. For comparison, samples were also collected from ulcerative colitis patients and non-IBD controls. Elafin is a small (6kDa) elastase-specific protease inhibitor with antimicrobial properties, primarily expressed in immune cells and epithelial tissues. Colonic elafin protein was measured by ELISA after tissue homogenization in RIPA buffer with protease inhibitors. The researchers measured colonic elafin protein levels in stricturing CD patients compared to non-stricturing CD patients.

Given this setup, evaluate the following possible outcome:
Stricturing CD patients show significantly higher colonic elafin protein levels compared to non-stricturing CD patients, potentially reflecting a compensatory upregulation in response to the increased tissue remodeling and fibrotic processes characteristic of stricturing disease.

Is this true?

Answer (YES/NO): NO